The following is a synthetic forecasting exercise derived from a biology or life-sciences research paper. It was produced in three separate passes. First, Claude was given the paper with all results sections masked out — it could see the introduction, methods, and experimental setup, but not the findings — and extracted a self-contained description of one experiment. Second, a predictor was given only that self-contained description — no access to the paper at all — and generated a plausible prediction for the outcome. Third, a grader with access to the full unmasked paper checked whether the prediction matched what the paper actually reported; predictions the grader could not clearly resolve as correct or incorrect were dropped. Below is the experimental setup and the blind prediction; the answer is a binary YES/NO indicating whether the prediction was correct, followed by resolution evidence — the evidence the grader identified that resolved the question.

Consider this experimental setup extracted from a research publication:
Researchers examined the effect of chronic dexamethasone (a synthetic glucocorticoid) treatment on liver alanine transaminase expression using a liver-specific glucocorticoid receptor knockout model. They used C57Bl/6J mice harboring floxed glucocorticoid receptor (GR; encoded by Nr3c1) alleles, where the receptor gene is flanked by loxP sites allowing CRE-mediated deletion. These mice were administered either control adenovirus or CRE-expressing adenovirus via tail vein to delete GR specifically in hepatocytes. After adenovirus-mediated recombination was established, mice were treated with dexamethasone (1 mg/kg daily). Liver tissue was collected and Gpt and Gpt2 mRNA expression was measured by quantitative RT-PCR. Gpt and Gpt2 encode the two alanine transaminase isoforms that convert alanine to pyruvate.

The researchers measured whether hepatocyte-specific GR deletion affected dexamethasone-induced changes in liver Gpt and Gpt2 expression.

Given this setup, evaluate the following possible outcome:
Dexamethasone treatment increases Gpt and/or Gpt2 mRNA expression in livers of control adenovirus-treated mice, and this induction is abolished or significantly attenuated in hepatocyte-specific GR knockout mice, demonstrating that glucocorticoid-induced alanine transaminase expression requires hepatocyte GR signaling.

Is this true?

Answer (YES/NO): NO